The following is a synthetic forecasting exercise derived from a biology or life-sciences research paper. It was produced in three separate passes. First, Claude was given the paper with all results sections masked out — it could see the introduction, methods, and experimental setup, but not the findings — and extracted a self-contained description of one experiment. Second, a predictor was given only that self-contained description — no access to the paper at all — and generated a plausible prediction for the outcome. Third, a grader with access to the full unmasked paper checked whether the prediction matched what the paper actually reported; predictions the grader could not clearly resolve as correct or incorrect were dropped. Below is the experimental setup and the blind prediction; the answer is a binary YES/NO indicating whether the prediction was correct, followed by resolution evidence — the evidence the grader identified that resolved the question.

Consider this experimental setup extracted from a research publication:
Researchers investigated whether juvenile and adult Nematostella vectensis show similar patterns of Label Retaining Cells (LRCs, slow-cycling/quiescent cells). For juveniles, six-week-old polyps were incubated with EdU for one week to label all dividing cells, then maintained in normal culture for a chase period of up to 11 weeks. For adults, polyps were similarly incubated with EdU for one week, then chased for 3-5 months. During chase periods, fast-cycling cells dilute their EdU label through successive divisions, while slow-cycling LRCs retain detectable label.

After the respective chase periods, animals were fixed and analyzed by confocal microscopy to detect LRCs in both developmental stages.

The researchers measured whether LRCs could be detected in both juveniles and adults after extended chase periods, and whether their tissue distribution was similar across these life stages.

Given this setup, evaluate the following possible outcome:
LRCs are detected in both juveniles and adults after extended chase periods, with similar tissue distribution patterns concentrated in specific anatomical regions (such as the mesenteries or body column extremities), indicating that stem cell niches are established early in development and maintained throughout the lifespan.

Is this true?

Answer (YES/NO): NO